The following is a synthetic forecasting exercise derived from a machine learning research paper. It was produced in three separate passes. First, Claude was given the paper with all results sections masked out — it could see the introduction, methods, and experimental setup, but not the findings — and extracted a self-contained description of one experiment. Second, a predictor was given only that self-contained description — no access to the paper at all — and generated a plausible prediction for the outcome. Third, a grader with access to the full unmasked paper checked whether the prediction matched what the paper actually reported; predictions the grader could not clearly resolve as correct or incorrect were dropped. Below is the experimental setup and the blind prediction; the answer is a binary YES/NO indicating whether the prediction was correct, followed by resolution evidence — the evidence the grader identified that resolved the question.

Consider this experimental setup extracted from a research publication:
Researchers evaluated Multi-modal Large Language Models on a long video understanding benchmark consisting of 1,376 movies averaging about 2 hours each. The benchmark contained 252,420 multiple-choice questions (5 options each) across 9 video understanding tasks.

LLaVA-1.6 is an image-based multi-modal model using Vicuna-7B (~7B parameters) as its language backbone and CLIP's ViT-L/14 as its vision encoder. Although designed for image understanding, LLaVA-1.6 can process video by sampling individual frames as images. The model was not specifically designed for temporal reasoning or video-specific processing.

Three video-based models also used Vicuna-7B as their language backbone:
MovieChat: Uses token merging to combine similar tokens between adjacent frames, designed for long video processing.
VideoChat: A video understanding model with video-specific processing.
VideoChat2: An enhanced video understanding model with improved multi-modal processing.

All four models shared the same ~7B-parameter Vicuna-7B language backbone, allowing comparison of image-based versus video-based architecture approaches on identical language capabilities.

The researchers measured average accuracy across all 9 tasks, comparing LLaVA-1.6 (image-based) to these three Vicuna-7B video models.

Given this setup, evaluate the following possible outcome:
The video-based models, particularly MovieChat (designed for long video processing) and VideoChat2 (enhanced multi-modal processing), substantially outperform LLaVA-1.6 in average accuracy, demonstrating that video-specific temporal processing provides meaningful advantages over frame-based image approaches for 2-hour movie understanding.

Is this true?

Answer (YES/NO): NO